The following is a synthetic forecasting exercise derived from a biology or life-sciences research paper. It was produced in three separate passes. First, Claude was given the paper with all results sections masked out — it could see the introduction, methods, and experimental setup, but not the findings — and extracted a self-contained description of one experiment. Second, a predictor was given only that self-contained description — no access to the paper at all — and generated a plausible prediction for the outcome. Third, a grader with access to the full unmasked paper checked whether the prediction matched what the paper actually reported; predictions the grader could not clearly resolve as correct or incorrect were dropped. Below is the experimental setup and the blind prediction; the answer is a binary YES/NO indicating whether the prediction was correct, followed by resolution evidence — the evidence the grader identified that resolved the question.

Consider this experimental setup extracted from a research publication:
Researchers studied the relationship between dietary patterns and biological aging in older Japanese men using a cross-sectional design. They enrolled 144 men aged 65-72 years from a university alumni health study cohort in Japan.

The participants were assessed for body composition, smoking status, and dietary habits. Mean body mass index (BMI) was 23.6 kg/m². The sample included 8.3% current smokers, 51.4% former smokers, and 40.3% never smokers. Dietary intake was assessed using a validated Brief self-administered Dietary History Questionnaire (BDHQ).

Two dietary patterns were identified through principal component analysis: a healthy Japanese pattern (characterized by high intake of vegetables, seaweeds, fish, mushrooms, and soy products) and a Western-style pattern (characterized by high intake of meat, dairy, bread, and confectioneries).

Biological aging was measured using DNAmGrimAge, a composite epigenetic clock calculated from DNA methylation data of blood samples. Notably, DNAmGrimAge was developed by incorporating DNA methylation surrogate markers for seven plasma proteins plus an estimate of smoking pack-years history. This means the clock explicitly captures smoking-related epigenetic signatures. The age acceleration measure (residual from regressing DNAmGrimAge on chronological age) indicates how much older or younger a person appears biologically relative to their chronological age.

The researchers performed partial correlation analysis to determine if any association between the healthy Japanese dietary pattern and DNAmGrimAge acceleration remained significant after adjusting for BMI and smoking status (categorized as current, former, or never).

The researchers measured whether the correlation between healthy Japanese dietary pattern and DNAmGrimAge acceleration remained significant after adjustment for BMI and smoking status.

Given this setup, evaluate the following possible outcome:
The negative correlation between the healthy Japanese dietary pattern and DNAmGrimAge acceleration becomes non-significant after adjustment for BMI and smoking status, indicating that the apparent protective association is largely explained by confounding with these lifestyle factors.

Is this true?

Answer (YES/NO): NO